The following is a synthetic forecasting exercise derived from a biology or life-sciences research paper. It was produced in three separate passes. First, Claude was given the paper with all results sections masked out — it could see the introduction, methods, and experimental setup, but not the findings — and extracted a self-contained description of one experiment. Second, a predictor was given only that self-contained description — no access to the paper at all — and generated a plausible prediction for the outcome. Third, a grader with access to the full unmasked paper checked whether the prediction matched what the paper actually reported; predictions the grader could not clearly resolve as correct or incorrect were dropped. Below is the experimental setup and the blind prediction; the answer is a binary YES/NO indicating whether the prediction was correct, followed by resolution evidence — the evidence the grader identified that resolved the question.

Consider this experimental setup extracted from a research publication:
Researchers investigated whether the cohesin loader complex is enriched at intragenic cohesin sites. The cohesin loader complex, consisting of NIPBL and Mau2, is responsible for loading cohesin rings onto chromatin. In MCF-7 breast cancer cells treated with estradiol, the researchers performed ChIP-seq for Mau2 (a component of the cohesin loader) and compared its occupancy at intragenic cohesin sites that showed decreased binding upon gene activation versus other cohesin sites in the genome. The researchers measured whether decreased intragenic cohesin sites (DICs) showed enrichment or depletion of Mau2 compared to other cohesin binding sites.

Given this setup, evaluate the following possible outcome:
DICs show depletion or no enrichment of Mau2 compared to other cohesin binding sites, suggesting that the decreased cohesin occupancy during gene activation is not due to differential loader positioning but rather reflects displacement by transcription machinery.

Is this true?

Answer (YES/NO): NO